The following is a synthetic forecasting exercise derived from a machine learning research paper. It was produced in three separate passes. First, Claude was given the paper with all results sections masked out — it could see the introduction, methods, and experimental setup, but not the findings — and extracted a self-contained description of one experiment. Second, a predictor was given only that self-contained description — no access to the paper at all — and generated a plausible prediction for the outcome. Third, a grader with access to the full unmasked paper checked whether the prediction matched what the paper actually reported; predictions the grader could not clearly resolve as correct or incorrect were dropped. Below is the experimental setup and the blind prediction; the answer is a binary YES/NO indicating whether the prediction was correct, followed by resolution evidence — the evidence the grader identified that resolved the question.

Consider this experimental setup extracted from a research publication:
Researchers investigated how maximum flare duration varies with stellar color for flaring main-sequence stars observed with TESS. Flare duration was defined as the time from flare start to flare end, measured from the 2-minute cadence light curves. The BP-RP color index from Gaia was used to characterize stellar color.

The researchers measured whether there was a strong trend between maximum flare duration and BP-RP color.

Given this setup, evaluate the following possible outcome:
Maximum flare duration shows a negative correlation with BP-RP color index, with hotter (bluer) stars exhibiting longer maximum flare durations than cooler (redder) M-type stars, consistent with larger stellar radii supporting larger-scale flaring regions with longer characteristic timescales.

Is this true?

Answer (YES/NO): NO